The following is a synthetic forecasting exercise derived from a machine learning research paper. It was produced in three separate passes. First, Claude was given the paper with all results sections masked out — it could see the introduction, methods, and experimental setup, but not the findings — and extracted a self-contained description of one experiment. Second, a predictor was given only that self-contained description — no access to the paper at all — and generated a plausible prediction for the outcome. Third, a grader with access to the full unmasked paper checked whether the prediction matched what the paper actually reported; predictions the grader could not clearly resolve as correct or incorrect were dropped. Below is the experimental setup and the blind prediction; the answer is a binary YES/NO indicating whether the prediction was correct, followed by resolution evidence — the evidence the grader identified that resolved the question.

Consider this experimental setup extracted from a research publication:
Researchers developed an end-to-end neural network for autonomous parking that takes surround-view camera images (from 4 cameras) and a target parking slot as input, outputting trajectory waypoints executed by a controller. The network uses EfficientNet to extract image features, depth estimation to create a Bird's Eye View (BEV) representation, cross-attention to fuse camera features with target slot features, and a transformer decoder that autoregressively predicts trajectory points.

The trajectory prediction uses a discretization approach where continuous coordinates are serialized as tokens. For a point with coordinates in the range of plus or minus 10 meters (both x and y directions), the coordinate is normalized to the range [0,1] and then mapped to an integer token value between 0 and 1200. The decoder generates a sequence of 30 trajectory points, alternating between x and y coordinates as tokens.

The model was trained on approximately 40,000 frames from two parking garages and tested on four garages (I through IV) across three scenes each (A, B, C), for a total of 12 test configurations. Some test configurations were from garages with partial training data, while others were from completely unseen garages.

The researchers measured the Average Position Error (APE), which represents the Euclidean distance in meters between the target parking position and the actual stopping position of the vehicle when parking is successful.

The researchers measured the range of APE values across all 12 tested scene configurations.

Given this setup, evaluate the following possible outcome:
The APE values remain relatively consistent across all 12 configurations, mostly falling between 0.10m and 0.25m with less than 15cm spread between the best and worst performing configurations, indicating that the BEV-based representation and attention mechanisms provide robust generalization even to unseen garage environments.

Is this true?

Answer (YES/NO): NO